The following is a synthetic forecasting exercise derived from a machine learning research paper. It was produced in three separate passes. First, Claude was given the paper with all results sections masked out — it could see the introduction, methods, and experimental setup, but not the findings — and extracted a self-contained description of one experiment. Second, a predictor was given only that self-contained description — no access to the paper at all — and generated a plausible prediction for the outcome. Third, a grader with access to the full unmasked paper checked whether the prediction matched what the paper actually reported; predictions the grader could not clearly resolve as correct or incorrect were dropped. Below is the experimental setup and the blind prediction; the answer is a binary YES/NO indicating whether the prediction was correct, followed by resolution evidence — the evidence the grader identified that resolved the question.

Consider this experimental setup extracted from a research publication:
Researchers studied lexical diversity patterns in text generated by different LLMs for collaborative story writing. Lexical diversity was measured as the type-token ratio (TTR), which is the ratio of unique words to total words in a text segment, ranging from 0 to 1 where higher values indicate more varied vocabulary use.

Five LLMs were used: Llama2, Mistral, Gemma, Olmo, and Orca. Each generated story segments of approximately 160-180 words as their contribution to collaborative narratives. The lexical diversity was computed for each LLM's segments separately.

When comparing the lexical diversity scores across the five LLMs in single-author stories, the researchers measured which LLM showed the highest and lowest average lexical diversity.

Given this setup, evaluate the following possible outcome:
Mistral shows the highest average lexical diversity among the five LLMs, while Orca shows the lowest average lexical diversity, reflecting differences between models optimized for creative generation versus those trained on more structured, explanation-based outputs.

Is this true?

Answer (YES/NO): NO